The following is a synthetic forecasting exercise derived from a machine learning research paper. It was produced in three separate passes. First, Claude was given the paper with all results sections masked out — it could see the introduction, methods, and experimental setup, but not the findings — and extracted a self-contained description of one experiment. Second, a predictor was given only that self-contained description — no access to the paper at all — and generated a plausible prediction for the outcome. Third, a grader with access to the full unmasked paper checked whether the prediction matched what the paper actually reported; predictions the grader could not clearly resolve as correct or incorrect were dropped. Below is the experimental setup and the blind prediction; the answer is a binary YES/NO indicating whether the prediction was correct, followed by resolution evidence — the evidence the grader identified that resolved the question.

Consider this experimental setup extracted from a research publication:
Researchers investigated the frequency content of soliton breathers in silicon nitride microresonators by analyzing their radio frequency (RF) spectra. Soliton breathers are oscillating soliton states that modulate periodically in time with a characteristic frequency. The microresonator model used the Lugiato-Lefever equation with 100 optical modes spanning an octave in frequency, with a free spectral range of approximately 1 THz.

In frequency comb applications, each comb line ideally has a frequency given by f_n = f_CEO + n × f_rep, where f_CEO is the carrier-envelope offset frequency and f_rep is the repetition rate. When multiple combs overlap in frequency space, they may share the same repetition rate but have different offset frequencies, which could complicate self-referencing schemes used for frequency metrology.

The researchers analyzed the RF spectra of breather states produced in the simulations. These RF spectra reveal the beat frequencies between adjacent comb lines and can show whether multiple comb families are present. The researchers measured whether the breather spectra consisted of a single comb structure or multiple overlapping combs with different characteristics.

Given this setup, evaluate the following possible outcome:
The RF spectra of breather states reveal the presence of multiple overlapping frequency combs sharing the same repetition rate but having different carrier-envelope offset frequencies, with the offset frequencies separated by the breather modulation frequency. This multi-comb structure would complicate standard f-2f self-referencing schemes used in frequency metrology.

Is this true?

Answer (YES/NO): YES